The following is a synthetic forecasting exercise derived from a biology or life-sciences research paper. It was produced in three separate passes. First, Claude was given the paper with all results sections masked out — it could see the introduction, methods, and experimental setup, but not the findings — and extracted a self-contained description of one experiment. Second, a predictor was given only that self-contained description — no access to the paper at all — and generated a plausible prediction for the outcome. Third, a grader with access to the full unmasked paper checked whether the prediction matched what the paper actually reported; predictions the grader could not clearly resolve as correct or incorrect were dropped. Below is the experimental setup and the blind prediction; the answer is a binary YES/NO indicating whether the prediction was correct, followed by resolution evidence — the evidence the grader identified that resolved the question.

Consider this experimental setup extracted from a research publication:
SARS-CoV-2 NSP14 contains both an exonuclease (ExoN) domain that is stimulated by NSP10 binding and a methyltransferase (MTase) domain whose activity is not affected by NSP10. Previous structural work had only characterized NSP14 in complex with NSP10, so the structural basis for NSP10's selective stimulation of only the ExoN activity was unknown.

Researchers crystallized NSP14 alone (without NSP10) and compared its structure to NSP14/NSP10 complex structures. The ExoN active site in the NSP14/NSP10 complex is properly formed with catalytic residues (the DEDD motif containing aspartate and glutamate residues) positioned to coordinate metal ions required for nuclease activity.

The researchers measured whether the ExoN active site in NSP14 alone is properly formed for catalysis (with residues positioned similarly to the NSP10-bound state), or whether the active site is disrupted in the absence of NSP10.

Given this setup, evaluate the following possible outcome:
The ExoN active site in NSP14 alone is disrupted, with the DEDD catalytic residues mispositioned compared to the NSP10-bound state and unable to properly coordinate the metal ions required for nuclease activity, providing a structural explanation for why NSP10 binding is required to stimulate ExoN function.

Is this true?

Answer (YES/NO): NO